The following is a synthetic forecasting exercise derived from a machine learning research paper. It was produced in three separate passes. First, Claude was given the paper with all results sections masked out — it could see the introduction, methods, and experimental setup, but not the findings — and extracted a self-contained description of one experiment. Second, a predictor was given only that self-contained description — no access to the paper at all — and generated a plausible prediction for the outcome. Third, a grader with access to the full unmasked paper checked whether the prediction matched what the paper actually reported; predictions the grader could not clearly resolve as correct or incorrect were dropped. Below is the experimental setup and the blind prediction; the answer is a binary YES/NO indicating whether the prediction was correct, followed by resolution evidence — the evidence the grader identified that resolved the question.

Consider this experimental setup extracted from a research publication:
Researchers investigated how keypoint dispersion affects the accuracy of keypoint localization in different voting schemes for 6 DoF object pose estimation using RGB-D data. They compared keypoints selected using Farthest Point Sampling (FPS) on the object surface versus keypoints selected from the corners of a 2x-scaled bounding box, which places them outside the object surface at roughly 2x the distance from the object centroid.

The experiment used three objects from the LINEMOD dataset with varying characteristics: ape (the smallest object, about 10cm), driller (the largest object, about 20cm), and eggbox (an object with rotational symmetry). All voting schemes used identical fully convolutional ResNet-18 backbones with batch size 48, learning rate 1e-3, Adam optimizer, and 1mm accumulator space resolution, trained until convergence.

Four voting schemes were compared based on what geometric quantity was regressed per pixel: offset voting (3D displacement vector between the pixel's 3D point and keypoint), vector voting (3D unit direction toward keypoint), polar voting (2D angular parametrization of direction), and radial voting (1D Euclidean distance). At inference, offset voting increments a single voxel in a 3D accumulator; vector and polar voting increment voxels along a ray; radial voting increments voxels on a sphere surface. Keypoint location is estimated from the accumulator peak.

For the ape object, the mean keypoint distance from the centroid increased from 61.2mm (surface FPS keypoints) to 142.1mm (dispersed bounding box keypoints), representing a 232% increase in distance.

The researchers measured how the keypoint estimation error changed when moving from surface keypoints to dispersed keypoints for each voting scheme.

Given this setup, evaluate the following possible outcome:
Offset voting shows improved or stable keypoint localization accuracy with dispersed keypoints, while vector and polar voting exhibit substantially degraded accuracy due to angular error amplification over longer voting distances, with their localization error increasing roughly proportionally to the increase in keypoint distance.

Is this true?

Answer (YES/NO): NO